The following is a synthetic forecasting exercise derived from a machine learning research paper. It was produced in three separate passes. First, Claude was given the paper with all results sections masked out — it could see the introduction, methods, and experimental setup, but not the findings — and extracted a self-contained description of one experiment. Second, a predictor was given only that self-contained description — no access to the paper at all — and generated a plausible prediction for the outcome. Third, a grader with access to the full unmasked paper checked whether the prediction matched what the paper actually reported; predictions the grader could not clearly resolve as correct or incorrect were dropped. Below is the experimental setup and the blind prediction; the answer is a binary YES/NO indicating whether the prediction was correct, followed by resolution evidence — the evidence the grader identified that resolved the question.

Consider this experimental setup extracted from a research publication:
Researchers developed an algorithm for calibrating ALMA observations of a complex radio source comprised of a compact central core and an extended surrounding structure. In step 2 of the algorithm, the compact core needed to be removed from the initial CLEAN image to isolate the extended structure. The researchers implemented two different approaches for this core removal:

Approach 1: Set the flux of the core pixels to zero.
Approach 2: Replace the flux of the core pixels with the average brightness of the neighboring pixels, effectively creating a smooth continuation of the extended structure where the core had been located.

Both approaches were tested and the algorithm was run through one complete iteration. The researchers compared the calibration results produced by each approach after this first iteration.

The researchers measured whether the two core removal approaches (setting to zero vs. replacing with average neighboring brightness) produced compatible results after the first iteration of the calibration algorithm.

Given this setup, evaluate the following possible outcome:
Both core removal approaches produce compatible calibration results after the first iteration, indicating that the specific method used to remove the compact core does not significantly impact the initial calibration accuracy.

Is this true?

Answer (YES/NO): YES